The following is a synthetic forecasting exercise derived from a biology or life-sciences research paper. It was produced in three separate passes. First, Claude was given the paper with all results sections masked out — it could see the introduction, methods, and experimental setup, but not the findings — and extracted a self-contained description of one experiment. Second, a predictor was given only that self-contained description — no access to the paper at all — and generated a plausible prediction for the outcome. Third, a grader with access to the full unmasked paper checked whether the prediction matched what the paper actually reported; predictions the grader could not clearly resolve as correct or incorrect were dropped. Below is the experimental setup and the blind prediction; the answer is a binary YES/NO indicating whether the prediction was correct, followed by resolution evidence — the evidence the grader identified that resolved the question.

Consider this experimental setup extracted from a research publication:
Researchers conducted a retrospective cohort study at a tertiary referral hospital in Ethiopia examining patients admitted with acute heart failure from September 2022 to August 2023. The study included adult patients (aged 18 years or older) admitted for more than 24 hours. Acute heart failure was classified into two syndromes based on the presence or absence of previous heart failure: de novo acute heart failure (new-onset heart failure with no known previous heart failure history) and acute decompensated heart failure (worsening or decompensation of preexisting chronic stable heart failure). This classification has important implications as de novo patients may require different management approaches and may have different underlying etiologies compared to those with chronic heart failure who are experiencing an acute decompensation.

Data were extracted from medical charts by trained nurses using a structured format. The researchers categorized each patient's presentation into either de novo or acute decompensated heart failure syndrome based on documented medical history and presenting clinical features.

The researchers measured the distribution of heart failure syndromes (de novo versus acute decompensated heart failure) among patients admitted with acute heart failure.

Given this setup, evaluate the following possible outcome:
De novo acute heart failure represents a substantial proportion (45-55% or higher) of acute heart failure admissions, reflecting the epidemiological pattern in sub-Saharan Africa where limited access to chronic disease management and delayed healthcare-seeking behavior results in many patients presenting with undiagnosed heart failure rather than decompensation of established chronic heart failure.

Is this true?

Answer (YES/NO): NO